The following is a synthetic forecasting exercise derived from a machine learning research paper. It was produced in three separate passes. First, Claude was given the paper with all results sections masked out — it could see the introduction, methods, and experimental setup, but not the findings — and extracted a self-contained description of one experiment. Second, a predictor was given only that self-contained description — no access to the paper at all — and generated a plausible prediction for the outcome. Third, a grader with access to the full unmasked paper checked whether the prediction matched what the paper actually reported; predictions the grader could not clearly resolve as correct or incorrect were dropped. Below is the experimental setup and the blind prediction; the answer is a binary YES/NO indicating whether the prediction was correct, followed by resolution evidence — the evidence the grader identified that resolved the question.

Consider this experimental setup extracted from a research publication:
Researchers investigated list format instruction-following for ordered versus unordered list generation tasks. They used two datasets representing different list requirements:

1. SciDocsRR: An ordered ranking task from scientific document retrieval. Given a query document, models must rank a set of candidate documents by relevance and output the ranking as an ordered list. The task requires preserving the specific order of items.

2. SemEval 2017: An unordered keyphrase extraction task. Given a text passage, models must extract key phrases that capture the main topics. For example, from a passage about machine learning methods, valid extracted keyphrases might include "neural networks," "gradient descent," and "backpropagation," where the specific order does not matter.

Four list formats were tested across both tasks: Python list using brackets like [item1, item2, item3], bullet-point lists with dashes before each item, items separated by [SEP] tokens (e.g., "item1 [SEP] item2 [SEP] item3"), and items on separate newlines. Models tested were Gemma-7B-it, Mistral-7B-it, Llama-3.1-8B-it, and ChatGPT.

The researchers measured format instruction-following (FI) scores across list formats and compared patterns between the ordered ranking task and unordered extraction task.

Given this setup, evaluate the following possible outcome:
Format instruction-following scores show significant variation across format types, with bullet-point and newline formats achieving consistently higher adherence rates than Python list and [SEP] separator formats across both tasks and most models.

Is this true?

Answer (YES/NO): NO